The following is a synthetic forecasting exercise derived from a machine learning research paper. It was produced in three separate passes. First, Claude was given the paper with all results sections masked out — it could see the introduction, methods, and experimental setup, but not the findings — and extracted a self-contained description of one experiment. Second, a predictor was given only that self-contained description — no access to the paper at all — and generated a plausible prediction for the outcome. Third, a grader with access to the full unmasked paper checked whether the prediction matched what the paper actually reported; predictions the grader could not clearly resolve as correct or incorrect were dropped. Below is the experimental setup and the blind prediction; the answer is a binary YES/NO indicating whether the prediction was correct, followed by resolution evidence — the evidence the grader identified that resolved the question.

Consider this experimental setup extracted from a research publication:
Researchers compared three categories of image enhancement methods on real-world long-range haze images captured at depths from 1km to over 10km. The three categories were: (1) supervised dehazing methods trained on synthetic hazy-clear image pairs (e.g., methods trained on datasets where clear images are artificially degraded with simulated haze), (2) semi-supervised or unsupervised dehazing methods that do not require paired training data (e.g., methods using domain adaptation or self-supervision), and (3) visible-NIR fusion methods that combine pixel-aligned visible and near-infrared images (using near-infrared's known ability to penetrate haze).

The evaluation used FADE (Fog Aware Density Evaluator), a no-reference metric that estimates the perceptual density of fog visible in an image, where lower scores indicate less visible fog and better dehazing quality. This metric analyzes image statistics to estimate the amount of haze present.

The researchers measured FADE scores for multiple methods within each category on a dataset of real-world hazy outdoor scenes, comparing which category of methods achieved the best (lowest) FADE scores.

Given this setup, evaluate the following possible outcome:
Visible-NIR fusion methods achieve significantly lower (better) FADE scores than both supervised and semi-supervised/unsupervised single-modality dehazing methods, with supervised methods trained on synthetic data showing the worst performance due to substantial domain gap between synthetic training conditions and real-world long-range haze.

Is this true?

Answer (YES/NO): NO